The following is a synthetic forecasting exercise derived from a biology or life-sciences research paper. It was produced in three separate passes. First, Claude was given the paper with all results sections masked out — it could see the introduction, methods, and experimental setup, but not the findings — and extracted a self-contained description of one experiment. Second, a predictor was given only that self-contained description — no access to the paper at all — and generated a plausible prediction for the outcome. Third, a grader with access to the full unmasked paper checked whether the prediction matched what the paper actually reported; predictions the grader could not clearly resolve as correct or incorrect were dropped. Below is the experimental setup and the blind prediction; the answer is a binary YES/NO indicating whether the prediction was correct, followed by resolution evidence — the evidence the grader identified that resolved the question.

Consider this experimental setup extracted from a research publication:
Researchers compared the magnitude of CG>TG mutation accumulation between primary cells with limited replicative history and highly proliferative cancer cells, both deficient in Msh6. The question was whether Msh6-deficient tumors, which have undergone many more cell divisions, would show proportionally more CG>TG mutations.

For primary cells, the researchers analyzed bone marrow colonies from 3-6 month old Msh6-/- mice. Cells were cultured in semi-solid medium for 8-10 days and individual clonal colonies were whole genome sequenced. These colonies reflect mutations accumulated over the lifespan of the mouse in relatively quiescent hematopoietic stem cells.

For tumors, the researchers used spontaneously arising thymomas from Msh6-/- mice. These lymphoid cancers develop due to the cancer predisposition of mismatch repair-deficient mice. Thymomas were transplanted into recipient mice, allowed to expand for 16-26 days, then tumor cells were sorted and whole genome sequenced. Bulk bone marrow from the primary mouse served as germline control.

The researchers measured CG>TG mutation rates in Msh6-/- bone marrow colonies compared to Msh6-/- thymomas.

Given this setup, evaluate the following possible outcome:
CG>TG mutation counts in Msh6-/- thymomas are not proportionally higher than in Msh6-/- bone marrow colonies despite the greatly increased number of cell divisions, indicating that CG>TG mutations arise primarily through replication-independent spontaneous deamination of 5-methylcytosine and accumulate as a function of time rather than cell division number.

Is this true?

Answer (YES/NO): YES